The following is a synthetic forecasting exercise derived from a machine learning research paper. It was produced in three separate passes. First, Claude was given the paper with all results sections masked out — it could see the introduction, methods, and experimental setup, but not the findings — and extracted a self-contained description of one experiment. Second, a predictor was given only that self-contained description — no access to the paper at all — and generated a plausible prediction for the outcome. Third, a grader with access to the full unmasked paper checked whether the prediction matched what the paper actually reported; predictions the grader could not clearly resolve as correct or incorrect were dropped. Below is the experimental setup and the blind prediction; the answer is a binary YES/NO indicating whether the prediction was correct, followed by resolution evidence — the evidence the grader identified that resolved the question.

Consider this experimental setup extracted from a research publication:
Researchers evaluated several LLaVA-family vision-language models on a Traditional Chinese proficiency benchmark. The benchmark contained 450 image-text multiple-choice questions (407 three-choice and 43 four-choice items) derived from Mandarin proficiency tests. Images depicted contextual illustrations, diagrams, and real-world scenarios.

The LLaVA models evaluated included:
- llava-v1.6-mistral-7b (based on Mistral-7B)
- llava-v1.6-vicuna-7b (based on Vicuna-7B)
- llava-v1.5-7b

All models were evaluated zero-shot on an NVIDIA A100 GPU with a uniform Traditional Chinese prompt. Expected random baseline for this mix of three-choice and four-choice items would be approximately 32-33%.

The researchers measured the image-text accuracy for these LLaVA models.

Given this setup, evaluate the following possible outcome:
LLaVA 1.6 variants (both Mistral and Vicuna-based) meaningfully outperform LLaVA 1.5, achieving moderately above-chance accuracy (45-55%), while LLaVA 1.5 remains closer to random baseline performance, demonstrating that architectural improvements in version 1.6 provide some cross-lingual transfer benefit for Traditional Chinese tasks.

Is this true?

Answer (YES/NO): NO